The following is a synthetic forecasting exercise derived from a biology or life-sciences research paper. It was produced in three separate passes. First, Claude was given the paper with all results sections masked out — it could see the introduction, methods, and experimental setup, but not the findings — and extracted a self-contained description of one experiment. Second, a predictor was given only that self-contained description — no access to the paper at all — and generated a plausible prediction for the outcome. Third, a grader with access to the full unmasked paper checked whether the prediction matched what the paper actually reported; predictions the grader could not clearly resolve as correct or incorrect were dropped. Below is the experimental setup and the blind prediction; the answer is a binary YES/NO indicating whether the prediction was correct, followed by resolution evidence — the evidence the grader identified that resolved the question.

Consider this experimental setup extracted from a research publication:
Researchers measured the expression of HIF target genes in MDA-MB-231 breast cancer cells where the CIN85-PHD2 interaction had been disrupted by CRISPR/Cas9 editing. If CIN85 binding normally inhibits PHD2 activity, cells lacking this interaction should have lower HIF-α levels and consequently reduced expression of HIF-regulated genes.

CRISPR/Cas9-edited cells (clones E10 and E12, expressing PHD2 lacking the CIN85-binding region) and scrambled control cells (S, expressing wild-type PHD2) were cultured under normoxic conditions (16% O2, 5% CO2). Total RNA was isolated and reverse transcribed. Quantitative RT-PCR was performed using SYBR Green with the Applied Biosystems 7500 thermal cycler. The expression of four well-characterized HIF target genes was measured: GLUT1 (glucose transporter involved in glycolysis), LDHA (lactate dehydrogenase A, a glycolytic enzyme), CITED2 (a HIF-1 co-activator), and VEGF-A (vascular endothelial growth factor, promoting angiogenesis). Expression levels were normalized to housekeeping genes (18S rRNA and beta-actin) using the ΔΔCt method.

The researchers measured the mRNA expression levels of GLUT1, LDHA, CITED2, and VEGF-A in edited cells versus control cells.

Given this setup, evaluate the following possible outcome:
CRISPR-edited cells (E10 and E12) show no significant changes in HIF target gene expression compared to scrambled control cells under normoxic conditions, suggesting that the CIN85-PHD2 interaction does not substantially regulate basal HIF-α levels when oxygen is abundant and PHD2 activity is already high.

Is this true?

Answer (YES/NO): NO